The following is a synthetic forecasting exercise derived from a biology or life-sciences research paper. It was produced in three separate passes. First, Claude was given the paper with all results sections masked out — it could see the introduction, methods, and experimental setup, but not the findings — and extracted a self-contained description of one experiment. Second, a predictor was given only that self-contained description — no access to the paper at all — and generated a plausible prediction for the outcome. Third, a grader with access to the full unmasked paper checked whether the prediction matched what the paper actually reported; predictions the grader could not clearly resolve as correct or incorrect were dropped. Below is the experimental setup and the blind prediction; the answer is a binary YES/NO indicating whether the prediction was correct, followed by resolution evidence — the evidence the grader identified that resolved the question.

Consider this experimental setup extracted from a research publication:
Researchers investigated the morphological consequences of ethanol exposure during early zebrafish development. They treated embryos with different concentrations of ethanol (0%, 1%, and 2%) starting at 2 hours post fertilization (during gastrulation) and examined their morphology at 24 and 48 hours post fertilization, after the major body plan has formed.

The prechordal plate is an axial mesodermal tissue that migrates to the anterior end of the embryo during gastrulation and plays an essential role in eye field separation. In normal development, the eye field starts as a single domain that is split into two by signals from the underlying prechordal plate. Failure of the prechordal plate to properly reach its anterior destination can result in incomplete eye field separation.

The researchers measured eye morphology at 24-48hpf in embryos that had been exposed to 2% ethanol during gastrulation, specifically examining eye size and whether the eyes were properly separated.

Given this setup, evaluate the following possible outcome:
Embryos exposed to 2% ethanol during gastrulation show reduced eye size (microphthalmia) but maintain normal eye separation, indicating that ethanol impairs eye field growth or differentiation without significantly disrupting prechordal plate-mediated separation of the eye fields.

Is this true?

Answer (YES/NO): NO